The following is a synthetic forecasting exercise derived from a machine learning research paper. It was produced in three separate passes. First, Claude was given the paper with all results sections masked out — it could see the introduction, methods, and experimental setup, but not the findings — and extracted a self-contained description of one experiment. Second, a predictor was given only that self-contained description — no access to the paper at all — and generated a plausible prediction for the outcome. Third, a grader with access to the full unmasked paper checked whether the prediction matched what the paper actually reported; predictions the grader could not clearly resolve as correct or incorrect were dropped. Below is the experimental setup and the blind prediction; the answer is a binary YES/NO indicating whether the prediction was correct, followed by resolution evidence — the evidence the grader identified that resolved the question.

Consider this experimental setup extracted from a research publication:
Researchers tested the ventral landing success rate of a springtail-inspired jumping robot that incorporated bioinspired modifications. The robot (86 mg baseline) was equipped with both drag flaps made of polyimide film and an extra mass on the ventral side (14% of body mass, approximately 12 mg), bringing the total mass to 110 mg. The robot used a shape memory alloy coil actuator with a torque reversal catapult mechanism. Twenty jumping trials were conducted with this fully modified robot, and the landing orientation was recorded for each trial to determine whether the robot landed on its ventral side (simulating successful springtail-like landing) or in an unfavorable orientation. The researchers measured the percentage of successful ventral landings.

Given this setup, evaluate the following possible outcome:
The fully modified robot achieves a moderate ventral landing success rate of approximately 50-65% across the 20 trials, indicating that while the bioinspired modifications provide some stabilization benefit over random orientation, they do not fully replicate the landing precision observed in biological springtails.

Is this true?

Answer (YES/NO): NO